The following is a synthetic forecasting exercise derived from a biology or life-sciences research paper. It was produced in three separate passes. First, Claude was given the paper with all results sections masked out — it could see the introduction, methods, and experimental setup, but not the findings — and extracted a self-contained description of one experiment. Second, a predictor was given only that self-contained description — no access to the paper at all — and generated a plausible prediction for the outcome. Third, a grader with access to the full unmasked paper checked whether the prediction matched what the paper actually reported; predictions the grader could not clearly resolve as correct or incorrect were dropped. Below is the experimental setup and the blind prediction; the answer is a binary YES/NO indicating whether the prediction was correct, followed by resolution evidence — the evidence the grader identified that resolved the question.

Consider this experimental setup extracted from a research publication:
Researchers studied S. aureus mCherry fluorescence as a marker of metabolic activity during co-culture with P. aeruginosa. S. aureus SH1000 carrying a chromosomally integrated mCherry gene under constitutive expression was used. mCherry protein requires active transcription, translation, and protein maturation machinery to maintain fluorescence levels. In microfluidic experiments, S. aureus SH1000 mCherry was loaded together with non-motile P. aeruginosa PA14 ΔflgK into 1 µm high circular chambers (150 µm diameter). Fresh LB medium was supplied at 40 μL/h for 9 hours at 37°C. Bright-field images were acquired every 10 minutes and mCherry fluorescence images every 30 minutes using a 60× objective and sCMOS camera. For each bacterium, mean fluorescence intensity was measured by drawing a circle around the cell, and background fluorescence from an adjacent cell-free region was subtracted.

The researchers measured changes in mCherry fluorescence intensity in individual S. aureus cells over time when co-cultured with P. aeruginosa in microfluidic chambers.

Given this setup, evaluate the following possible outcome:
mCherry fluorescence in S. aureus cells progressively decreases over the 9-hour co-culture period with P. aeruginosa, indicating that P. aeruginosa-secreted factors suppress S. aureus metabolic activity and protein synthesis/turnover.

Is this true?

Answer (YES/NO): NO